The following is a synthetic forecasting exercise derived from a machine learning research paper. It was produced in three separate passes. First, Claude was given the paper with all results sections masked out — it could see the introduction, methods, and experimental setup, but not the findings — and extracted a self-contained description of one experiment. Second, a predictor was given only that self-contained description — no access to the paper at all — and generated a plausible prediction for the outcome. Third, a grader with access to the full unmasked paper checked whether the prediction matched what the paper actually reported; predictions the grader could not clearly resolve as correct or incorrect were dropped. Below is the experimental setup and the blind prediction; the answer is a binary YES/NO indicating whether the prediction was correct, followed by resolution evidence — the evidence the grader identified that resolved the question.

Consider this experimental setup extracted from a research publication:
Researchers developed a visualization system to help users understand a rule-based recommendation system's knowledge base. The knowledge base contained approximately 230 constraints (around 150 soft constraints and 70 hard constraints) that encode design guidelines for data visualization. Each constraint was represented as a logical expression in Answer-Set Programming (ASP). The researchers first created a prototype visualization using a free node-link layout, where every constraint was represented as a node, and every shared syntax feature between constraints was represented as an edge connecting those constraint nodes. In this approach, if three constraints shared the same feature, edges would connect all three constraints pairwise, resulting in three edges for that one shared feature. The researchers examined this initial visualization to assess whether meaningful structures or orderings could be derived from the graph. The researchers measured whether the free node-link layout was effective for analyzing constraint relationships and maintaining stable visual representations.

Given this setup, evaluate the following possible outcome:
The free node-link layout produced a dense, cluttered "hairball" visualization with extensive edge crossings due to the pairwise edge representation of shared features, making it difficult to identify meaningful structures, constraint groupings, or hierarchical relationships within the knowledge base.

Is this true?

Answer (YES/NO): YES